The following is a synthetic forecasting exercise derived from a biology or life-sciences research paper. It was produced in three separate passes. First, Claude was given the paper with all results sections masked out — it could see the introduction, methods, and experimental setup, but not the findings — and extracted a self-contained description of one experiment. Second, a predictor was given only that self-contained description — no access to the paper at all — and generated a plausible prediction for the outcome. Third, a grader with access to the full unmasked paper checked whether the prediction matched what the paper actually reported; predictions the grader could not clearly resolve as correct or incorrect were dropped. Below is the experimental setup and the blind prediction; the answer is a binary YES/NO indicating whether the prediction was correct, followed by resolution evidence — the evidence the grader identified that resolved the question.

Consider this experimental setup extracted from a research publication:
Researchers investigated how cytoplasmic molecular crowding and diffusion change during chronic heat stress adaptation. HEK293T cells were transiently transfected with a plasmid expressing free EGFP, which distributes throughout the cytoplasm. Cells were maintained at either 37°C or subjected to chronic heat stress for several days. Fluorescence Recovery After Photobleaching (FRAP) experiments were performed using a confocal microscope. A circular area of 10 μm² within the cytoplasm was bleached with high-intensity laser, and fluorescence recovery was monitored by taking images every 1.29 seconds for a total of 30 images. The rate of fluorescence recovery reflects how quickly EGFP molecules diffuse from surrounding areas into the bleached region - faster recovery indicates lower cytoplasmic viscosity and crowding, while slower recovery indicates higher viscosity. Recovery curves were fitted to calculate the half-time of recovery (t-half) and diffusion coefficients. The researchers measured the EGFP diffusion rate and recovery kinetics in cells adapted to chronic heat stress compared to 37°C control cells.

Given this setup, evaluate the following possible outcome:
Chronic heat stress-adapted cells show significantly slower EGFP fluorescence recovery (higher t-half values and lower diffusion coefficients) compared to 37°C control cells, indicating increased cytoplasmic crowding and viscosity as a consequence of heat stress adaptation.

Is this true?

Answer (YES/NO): NO